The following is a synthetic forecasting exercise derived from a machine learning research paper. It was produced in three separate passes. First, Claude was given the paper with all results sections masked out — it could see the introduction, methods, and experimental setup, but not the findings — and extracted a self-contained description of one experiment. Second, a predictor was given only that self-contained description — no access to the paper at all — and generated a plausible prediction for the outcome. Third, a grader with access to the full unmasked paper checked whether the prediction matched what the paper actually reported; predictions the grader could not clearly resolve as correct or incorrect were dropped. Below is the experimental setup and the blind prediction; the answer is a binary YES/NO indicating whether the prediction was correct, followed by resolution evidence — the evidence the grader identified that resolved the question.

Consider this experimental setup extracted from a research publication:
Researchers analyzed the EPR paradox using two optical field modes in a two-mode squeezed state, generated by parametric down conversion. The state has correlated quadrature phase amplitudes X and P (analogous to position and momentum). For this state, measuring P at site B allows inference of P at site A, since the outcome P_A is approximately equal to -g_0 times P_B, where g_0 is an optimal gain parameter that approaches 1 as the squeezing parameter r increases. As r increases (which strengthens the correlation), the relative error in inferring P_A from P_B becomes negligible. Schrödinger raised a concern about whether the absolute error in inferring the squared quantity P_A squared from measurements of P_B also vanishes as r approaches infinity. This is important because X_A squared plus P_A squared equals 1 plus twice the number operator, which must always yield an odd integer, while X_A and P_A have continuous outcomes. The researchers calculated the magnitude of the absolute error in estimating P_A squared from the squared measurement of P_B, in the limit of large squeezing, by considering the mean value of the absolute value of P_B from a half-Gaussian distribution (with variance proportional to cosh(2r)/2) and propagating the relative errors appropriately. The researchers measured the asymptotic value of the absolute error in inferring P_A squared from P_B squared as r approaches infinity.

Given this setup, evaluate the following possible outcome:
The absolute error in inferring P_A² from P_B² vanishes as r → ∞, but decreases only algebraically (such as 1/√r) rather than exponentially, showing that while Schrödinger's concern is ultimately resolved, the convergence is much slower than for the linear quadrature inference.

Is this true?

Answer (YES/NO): NO